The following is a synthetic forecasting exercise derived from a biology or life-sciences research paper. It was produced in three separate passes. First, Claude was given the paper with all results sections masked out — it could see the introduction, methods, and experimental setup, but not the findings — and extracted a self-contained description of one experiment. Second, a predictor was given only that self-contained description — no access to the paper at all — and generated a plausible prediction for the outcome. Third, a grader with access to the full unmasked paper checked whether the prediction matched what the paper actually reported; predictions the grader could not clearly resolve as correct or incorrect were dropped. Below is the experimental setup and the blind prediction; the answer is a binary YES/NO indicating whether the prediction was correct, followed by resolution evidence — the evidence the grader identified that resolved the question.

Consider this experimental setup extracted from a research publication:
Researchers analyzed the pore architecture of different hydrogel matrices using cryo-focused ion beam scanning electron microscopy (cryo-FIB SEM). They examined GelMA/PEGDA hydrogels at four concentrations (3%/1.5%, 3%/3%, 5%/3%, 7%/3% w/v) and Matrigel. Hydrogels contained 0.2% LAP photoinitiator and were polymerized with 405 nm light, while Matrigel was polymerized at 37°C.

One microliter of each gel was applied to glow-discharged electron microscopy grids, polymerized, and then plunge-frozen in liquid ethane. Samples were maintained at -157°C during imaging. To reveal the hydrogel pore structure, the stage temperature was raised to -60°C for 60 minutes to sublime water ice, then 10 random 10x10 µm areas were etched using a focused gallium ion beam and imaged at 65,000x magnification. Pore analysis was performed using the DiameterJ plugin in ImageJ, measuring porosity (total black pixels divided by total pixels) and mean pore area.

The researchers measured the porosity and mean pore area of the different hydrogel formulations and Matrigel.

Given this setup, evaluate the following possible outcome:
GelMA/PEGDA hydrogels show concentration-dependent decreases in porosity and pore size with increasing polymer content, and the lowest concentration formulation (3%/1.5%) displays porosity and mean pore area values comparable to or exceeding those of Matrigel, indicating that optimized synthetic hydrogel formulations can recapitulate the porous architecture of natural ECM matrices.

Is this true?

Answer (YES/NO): NO